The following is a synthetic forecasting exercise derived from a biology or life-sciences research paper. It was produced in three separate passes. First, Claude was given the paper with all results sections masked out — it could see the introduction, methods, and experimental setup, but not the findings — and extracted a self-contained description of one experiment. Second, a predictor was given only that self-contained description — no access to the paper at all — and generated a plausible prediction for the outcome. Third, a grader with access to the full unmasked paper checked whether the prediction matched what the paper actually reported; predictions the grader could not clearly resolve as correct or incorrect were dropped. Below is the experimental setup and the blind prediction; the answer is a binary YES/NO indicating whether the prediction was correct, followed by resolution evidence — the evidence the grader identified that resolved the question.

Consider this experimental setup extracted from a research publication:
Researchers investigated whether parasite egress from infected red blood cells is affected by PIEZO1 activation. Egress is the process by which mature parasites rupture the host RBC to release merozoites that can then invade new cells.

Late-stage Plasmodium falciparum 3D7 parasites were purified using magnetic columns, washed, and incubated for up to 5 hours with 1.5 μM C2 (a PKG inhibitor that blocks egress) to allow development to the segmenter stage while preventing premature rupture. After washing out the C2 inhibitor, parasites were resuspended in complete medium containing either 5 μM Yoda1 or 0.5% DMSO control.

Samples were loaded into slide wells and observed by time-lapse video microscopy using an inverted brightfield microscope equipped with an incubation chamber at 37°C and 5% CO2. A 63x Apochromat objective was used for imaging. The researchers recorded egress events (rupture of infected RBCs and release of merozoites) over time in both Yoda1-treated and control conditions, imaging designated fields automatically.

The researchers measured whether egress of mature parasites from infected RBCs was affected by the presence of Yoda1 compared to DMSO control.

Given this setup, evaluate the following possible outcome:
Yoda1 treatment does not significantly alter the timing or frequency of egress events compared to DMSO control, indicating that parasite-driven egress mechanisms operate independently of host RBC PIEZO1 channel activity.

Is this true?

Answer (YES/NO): YES